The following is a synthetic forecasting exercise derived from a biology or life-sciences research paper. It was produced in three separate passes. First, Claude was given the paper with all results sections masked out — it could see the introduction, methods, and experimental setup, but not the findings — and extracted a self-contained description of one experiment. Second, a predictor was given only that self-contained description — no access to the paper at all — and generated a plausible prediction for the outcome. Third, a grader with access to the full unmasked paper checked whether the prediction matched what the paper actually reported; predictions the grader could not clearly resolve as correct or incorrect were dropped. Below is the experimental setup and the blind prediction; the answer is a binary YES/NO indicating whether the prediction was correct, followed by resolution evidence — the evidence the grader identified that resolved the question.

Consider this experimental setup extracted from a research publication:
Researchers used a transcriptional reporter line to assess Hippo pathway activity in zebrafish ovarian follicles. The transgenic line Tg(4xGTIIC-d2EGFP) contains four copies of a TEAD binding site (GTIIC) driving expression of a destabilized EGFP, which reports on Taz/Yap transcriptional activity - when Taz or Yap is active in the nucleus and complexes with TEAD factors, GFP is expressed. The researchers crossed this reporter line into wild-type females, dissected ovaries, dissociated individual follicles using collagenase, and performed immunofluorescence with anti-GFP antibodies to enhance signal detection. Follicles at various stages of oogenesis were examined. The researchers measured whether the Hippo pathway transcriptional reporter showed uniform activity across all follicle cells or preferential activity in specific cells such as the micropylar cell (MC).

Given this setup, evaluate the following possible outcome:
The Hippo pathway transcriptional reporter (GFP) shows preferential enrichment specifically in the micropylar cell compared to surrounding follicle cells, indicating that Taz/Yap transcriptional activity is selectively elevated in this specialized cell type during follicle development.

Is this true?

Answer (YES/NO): YES